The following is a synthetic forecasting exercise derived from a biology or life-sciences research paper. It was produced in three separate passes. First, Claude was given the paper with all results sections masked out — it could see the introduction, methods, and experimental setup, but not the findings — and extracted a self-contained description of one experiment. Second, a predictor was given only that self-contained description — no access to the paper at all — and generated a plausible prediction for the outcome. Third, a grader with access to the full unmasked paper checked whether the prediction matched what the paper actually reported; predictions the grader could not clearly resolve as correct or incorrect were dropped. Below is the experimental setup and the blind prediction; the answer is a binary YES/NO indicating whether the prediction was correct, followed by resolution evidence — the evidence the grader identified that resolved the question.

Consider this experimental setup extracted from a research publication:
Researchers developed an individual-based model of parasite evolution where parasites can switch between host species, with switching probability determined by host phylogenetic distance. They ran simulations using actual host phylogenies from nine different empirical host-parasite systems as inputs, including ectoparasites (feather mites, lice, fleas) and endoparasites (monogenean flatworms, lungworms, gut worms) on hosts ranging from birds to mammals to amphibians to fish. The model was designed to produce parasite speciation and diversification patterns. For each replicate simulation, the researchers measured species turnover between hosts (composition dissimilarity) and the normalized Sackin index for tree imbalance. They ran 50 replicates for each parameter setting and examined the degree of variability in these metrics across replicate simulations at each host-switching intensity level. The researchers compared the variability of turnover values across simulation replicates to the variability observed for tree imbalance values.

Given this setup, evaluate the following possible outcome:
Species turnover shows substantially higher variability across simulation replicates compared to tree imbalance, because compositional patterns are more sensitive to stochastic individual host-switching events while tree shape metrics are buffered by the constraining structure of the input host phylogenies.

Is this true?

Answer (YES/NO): NO